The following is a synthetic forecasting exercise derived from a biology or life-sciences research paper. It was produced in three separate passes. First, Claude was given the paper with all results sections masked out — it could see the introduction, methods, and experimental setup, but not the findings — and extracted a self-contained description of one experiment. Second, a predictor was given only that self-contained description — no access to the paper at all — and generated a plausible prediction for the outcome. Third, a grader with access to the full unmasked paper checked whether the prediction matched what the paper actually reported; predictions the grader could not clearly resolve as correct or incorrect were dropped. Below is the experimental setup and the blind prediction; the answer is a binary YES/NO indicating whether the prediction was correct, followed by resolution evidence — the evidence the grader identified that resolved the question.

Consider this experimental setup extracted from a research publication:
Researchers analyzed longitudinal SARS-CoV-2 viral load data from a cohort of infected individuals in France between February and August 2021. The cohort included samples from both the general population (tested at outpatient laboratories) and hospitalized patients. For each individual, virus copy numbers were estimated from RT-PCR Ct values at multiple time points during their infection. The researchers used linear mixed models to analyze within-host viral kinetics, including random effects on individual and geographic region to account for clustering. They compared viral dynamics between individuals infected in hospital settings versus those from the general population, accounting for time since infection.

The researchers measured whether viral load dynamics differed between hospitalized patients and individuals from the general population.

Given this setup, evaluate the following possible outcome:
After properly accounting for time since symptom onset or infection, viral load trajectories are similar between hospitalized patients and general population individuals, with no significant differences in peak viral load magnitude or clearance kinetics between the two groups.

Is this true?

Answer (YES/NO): NO